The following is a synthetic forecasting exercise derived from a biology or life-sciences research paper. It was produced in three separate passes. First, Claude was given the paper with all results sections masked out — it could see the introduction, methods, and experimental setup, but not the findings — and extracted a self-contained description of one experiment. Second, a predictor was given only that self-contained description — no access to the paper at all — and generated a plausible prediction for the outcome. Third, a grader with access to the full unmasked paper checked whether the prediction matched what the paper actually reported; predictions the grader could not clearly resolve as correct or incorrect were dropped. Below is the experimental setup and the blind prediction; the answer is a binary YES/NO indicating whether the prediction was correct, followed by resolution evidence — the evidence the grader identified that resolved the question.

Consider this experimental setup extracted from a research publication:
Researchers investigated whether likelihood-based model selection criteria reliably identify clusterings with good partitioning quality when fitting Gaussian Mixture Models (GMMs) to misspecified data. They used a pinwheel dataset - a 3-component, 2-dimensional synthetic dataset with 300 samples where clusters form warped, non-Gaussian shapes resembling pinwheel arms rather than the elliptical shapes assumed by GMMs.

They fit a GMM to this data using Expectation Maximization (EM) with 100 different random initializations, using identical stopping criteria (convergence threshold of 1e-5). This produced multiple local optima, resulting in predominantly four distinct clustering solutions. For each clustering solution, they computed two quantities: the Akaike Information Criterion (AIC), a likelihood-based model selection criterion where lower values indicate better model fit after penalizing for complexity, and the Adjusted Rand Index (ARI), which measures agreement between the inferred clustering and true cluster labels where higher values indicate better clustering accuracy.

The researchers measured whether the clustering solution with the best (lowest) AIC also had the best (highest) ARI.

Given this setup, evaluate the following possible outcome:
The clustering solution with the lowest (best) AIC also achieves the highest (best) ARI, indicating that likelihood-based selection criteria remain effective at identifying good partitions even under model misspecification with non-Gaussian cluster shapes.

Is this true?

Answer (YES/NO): NO